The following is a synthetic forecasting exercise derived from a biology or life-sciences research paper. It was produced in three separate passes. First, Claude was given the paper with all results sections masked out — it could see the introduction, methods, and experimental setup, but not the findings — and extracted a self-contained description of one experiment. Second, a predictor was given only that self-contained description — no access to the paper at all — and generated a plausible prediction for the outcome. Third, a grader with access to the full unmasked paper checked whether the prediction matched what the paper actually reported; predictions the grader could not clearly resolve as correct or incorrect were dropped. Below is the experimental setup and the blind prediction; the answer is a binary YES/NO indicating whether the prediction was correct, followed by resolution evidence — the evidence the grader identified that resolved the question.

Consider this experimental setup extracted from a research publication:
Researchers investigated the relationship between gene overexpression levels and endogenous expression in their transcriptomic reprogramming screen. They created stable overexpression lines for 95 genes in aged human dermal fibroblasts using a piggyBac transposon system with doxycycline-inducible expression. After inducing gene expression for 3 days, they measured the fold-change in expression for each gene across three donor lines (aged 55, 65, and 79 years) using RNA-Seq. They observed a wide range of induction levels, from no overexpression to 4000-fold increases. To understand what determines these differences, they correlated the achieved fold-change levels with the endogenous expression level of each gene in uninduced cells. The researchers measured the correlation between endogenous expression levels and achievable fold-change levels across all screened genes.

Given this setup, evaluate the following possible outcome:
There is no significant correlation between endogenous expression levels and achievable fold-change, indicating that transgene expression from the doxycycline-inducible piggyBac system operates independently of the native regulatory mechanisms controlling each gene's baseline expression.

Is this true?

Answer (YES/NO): NO